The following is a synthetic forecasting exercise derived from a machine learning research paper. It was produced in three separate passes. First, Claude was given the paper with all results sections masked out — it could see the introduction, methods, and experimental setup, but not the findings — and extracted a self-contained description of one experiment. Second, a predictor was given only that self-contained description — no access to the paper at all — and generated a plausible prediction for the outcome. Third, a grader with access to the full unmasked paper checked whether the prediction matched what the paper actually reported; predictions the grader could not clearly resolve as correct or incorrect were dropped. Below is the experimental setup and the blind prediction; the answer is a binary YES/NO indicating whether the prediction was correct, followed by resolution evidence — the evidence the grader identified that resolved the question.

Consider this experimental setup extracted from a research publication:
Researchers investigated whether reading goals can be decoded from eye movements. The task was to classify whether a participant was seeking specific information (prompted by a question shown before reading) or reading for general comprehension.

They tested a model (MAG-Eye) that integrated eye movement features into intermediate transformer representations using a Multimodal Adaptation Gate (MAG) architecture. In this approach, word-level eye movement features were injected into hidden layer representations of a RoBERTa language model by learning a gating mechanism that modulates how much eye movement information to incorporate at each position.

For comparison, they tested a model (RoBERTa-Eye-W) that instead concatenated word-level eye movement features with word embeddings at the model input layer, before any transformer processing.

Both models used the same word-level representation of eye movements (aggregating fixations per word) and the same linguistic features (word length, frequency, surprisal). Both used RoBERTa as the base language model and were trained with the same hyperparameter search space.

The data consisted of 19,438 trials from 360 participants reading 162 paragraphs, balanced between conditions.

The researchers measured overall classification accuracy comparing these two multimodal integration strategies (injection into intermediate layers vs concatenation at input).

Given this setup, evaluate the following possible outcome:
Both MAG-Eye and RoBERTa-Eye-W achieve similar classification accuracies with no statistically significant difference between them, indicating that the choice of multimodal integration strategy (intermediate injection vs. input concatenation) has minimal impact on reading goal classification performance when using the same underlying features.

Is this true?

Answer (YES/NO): NO